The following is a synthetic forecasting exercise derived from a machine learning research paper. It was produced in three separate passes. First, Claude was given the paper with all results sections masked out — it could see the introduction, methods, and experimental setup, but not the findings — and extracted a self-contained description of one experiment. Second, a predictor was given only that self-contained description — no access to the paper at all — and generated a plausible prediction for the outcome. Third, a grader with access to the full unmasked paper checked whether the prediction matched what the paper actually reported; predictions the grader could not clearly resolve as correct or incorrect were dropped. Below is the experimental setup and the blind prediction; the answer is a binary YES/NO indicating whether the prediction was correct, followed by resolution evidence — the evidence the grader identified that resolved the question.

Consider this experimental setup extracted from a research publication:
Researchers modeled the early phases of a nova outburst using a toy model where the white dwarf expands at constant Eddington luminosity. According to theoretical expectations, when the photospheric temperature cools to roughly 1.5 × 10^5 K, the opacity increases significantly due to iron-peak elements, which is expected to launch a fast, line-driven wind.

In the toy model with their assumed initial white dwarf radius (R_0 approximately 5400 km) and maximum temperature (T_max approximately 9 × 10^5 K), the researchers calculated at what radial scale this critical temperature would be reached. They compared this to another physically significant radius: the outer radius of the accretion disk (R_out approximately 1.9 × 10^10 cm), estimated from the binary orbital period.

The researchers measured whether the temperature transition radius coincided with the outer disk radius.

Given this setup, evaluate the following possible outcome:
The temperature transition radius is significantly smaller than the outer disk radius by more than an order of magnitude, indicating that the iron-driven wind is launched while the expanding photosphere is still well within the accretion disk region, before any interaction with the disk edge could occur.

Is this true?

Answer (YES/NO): NO